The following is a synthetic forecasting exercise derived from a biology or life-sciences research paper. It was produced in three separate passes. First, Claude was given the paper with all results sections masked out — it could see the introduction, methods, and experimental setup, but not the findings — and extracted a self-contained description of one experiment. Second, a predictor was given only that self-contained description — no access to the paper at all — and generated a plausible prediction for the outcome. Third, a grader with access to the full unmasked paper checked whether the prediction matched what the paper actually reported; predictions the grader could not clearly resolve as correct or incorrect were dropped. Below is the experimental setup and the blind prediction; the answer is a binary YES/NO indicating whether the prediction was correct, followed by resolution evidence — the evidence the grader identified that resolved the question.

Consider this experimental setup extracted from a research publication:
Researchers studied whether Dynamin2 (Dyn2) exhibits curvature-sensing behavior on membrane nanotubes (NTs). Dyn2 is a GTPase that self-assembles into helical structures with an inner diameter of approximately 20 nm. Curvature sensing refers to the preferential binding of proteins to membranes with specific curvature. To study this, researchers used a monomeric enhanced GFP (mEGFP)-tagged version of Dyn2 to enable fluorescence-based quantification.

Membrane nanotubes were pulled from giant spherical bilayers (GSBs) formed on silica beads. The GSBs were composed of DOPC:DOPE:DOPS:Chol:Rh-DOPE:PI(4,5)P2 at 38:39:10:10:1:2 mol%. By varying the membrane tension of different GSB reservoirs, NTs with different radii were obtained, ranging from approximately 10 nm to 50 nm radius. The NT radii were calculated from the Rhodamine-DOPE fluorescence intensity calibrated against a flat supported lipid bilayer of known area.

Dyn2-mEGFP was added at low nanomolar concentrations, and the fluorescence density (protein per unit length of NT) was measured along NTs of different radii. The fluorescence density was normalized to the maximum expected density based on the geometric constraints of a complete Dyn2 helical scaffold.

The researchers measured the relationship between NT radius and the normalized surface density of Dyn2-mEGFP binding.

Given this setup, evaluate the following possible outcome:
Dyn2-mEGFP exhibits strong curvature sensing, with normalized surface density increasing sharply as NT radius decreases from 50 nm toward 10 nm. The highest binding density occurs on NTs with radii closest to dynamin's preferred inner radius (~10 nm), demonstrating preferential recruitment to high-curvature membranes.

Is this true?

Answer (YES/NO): YES